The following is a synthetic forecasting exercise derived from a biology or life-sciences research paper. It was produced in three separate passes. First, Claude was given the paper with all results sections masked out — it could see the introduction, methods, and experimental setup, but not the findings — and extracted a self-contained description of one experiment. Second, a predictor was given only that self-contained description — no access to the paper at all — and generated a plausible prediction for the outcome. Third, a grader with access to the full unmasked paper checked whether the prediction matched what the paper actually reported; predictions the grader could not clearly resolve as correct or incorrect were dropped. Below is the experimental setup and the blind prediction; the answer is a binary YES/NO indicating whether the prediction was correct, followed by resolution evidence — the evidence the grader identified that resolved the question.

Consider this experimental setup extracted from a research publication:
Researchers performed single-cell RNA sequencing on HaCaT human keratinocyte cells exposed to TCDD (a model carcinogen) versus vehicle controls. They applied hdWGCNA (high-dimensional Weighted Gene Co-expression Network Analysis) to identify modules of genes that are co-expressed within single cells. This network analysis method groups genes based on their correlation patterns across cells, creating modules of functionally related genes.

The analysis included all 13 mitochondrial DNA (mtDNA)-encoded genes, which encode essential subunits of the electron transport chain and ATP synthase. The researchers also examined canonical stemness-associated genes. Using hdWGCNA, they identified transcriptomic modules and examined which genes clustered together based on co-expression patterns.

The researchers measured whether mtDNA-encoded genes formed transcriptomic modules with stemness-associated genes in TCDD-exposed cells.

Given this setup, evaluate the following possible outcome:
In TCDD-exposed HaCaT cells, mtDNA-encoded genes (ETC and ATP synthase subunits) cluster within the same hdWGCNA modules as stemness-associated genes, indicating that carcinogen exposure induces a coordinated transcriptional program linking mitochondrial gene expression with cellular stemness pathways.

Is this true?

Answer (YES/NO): YES